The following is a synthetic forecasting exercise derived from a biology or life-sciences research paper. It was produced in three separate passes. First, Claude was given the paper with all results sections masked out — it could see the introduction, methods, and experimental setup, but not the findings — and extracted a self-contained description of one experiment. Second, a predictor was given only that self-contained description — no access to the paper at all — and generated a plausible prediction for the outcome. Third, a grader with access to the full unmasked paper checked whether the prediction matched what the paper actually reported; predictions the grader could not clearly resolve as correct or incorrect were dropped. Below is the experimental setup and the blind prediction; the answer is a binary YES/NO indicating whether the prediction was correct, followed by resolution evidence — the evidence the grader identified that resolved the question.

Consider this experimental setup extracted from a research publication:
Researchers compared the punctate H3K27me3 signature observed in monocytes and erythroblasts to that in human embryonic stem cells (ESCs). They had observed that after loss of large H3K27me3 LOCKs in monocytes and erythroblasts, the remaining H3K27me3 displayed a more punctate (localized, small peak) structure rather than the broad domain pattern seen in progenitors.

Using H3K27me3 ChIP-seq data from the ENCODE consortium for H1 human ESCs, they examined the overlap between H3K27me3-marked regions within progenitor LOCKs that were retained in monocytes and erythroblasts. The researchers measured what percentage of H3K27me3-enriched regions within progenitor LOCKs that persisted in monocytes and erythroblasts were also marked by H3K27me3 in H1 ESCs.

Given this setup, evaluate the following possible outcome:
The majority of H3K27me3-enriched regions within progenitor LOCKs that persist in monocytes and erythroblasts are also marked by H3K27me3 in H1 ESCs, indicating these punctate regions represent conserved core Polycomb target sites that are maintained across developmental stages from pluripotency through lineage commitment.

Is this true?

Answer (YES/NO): YES